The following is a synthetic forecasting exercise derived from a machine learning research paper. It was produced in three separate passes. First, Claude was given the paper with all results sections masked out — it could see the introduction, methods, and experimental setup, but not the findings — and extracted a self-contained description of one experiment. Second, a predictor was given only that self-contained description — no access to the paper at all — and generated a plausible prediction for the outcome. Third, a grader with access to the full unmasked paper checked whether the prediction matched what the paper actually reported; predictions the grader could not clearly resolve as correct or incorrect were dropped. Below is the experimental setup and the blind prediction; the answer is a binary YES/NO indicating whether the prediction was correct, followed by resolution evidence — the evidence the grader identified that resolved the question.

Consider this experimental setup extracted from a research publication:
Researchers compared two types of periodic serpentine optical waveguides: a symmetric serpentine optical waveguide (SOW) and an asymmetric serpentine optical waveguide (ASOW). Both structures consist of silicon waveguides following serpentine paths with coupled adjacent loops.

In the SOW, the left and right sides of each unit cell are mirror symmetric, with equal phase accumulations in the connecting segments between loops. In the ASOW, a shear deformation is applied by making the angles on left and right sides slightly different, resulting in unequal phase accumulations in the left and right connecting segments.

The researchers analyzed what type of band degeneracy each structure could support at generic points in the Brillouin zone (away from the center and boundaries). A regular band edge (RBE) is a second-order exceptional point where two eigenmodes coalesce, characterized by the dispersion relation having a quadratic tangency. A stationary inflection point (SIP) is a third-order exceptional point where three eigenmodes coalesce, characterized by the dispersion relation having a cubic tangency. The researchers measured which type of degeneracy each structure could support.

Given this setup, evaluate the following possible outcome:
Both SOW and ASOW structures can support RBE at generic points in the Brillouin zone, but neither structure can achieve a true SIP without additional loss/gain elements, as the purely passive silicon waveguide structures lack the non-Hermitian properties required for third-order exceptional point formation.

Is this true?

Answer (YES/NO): NO